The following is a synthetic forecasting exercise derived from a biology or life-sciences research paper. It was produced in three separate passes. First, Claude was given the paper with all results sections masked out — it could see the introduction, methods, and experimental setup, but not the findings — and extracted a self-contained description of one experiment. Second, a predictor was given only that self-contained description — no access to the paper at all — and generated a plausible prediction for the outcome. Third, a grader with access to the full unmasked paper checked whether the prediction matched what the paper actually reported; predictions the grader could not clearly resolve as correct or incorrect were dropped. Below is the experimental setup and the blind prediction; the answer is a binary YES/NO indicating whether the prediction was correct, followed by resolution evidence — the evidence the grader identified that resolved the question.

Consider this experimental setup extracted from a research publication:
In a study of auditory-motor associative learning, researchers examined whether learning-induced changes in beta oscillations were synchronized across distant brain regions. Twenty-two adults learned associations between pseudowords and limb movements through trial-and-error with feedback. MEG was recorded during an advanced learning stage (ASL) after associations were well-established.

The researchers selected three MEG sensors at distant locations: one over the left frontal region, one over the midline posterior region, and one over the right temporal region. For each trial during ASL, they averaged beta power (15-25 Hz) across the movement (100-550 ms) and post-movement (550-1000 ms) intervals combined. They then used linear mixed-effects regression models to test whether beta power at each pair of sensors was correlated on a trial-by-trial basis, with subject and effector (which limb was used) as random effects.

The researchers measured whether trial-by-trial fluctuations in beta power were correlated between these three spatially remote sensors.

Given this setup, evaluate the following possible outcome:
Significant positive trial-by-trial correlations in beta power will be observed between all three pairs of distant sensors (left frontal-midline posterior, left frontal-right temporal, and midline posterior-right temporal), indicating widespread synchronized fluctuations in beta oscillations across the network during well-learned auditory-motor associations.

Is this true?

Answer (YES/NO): YES